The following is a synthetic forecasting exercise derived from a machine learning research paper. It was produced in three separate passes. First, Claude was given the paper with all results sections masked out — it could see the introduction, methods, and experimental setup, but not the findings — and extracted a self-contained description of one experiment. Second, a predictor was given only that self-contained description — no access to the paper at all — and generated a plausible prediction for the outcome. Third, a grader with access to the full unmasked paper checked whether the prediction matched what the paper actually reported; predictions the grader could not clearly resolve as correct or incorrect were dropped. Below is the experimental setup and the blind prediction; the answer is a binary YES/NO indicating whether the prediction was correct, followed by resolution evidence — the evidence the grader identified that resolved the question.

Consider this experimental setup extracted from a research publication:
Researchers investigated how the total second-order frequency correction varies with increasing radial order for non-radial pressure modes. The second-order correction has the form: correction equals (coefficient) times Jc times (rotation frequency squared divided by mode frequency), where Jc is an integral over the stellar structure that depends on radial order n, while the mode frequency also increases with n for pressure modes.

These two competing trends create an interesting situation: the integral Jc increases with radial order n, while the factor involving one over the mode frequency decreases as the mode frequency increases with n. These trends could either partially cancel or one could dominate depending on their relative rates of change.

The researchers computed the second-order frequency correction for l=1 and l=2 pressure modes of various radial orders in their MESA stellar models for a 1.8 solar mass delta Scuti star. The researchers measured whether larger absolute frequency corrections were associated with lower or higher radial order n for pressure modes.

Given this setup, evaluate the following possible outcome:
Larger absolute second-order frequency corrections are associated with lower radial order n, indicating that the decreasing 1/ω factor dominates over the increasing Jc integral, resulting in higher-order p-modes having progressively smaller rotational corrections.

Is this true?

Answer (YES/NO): NO